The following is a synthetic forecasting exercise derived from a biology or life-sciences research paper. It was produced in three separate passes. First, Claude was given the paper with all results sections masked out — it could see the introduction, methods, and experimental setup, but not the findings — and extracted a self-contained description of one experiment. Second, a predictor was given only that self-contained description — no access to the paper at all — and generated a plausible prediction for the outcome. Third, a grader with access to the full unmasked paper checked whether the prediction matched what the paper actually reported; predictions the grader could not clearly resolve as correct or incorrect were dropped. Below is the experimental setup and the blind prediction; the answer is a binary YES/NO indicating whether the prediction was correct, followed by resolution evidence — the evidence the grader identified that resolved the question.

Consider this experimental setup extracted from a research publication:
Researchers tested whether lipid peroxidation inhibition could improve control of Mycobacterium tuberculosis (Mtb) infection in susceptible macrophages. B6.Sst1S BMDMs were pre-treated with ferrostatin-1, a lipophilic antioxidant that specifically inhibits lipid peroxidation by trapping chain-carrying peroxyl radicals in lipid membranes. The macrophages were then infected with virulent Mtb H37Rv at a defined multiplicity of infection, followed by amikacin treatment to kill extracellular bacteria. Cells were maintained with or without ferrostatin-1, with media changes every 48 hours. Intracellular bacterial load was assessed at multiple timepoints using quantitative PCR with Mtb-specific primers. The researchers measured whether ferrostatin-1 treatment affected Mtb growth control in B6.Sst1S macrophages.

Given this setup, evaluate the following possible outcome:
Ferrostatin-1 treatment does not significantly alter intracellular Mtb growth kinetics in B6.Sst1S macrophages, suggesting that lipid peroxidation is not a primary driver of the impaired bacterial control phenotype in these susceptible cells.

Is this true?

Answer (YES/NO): NO